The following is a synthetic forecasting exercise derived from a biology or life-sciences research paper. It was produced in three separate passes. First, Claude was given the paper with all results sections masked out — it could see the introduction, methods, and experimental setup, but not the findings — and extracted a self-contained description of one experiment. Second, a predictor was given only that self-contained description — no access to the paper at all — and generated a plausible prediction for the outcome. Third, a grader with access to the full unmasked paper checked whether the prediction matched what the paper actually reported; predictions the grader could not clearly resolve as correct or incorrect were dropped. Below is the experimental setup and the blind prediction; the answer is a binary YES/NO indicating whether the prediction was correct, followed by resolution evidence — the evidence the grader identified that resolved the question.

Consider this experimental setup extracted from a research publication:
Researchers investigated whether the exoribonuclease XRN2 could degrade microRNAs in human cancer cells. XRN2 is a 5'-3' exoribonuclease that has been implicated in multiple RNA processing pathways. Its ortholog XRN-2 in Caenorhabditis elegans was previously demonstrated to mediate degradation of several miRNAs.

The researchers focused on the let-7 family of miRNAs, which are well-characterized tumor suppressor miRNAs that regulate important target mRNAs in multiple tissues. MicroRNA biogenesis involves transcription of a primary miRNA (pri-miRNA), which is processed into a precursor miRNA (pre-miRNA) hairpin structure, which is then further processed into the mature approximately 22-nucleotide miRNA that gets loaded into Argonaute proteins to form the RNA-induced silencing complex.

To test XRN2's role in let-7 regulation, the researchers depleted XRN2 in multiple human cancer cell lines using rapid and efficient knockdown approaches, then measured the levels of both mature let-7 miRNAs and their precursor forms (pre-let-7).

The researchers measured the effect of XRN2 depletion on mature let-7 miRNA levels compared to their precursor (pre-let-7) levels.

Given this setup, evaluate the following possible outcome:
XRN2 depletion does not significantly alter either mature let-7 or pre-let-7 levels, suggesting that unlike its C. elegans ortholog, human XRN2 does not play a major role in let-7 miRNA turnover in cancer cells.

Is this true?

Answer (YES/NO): NO